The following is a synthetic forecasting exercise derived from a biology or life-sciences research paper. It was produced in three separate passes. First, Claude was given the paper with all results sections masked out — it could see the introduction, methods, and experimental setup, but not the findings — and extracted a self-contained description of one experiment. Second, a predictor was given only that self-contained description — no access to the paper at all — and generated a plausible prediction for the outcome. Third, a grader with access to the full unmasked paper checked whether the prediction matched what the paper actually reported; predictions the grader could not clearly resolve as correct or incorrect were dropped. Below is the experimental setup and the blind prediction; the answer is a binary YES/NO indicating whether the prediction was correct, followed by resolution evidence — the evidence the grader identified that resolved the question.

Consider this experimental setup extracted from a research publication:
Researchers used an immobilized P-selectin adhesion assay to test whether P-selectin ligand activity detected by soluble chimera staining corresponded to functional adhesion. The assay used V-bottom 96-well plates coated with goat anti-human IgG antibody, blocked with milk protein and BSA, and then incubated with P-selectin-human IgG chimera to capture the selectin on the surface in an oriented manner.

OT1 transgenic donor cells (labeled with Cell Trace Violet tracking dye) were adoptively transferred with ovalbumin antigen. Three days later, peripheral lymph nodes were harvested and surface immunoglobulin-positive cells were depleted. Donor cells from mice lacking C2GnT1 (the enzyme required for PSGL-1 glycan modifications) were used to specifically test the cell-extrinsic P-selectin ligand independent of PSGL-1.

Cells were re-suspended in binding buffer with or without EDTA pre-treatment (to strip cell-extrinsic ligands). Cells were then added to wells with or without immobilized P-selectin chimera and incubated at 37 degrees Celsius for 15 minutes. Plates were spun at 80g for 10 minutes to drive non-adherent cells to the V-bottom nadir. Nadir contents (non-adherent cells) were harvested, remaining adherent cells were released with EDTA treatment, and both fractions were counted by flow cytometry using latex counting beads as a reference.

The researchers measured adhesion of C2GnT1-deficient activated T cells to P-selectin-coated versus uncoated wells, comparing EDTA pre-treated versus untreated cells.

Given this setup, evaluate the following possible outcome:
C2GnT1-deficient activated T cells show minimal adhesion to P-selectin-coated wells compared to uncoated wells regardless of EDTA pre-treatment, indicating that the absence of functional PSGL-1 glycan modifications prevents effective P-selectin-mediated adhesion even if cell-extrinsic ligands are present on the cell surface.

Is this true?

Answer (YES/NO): NO